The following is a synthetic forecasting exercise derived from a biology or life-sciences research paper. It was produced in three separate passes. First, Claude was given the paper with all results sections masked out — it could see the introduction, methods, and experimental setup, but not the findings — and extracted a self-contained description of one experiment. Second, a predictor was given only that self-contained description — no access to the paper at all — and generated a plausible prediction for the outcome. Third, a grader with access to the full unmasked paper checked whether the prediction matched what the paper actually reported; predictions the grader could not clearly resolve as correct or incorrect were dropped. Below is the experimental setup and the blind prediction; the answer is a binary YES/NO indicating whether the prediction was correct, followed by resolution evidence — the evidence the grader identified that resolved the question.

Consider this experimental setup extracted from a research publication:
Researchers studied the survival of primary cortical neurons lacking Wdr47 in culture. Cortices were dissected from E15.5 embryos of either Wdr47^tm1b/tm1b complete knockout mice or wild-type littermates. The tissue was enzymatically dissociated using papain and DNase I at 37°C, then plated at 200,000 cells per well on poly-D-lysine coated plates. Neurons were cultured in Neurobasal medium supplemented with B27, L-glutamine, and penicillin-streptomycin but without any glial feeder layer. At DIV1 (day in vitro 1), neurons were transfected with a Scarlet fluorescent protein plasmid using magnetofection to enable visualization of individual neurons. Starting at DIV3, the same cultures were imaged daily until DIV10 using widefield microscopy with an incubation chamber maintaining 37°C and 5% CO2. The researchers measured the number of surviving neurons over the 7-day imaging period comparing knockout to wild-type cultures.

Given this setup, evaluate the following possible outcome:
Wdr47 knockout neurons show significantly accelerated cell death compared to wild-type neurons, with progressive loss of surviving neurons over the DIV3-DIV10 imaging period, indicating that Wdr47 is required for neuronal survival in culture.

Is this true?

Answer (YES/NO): NO